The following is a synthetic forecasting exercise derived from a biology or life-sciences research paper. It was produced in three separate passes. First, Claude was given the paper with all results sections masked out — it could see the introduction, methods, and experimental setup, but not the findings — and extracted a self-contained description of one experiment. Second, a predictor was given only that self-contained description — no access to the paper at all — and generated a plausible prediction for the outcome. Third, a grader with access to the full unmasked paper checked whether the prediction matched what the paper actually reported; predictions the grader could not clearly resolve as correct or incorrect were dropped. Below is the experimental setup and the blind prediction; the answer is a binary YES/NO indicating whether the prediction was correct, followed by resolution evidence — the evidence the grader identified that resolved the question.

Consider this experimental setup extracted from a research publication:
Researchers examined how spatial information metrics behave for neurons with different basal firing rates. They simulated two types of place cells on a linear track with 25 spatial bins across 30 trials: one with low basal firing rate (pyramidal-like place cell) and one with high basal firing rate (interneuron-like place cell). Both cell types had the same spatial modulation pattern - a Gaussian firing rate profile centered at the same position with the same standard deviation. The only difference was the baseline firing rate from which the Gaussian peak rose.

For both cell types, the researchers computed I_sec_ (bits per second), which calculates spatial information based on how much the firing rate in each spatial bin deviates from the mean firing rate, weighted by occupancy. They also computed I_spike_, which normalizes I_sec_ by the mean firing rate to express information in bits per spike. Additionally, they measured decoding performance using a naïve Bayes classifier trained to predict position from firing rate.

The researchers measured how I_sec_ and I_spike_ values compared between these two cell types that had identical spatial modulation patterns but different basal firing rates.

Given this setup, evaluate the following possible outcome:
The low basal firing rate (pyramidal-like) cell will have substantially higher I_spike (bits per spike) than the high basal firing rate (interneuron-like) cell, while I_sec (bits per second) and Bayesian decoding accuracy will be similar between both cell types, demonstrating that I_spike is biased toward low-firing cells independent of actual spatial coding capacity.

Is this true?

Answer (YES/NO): NO